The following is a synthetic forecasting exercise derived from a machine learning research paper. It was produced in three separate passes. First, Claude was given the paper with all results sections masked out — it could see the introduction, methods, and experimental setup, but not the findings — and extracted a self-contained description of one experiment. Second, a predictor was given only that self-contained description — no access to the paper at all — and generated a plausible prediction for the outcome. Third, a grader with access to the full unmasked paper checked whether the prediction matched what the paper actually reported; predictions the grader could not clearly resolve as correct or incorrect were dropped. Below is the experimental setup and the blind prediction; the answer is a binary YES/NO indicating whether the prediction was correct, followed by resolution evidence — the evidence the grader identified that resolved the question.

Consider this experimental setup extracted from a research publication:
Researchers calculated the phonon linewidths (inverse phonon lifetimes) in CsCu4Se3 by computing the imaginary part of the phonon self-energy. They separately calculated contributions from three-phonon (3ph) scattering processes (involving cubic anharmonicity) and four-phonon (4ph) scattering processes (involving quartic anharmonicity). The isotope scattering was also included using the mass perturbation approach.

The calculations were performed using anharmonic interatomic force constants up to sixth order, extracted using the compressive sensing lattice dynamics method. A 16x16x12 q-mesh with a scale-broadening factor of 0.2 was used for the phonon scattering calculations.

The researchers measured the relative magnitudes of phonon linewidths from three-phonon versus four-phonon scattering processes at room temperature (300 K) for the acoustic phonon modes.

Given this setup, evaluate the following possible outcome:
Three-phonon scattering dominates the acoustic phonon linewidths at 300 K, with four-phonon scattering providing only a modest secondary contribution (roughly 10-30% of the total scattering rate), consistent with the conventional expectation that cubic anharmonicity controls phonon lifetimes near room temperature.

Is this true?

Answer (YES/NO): NO